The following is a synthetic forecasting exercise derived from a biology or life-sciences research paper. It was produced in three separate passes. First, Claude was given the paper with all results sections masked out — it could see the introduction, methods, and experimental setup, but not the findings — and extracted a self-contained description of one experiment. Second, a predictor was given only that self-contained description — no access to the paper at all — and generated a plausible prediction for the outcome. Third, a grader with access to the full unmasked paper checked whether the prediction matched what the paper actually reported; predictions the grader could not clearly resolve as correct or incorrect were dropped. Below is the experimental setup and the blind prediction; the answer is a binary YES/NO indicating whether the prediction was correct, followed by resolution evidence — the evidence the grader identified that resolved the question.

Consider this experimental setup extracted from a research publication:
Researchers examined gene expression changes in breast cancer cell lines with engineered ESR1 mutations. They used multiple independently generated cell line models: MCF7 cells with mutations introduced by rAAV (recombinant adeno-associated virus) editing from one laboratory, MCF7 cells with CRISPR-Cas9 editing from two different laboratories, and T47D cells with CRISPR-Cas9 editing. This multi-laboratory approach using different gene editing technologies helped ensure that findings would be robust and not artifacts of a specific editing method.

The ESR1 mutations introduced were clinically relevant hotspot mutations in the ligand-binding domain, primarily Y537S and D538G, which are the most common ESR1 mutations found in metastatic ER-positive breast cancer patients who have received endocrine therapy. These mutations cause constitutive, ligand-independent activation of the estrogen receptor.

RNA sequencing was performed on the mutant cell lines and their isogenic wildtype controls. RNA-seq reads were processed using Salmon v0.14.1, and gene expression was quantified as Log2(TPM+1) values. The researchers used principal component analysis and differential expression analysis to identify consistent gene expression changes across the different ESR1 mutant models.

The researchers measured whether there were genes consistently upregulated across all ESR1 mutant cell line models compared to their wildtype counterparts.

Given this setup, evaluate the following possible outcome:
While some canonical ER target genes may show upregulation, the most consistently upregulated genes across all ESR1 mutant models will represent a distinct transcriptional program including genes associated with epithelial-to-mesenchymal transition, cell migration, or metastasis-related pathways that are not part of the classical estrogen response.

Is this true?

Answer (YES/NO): NO